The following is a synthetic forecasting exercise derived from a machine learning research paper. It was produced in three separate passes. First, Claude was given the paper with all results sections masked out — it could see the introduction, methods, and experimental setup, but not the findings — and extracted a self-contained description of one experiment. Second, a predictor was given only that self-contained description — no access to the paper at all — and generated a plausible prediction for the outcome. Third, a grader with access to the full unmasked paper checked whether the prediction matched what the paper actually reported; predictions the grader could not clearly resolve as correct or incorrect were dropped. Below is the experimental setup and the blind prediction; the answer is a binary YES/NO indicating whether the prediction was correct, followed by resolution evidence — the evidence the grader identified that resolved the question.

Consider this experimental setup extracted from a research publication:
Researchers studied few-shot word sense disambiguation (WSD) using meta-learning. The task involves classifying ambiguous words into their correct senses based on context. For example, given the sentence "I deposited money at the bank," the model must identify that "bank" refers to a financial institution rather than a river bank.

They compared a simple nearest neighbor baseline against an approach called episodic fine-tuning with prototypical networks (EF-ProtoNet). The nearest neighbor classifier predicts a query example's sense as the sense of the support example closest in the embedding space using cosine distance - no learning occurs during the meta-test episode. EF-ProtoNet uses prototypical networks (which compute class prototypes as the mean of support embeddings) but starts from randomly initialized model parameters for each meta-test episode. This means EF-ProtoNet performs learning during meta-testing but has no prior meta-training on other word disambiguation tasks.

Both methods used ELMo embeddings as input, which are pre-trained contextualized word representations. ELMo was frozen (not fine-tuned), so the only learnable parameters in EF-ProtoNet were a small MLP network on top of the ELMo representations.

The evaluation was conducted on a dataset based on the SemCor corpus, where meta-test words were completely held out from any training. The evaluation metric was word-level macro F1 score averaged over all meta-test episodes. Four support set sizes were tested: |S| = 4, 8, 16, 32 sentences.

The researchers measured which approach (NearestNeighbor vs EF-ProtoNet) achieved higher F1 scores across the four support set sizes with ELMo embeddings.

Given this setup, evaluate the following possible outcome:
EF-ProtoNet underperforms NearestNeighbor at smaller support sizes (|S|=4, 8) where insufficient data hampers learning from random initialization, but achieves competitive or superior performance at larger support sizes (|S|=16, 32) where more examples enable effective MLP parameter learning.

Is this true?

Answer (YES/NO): YES